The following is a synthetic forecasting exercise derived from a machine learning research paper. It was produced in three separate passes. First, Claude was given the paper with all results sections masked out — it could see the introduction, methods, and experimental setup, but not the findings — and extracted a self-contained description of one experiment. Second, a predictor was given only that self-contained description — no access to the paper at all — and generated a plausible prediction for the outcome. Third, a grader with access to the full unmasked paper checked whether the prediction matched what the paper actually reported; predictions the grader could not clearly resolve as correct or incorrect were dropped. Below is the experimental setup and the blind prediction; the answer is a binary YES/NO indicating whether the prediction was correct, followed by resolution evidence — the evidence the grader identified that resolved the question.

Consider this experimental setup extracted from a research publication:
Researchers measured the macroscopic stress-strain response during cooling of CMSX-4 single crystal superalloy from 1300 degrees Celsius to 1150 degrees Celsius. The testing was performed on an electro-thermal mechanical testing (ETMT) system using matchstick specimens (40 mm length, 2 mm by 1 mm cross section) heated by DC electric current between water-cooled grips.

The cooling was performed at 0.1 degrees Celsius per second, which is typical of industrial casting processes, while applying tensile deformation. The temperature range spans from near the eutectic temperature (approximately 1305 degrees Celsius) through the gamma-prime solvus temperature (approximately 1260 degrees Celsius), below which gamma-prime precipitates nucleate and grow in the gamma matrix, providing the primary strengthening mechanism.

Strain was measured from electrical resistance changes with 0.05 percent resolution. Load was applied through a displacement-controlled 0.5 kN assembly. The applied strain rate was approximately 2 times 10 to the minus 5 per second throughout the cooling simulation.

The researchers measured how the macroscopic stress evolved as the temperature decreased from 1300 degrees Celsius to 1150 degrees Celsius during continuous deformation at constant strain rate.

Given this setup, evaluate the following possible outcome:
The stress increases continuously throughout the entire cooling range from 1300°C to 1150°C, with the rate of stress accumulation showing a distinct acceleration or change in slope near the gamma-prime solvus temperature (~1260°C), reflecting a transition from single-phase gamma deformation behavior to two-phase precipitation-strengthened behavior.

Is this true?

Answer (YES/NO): NO